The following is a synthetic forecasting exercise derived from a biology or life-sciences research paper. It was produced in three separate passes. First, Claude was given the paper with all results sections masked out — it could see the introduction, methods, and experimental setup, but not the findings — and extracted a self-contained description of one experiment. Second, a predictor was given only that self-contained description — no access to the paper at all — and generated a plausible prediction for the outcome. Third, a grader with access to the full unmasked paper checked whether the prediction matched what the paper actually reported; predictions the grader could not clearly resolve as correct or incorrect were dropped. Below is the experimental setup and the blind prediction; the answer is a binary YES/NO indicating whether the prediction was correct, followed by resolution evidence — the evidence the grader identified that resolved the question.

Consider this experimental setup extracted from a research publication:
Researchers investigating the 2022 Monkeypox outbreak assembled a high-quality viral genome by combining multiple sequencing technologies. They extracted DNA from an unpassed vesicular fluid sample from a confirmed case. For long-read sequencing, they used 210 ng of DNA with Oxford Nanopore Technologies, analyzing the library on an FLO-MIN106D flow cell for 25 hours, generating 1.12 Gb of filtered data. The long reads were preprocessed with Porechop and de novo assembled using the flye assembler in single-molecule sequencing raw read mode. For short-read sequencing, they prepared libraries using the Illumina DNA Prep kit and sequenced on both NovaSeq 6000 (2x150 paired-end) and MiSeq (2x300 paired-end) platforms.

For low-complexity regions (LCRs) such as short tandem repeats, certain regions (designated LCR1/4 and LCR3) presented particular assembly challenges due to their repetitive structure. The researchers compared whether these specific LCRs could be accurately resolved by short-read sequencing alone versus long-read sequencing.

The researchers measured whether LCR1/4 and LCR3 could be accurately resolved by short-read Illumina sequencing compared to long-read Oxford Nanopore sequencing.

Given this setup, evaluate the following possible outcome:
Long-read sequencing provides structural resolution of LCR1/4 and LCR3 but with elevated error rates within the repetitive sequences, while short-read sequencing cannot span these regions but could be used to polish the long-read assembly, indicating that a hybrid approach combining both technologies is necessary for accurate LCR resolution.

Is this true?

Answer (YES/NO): NO